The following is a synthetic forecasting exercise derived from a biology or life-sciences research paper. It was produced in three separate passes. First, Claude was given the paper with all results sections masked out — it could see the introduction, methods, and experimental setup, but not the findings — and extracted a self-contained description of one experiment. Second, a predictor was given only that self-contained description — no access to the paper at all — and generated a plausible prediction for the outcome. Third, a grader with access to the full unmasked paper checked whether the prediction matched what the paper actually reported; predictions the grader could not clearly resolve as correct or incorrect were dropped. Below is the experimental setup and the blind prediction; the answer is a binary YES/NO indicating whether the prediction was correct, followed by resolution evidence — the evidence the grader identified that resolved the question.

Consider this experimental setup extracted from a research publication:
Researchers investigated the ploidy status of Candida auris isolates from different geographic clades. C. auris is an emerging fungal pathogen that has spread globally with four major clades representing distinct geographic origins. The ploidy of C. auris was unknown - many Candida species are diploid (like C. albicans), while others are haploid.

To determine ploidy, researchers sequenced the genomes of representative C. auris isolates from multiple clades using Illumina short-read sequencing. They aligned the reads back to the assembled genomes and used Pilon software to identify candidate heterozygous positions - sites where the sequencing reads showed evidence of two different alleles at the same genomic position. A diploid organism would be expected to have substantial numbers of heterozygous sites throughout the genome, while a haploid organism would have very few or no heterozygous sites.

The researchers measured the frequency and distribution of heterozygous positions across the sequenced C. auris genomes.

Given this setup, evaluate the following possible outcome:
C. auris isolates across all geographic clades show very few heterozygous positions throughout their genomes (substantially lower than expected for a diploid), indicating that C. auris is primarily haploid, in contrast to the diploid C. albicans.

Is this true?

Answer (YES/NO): YES